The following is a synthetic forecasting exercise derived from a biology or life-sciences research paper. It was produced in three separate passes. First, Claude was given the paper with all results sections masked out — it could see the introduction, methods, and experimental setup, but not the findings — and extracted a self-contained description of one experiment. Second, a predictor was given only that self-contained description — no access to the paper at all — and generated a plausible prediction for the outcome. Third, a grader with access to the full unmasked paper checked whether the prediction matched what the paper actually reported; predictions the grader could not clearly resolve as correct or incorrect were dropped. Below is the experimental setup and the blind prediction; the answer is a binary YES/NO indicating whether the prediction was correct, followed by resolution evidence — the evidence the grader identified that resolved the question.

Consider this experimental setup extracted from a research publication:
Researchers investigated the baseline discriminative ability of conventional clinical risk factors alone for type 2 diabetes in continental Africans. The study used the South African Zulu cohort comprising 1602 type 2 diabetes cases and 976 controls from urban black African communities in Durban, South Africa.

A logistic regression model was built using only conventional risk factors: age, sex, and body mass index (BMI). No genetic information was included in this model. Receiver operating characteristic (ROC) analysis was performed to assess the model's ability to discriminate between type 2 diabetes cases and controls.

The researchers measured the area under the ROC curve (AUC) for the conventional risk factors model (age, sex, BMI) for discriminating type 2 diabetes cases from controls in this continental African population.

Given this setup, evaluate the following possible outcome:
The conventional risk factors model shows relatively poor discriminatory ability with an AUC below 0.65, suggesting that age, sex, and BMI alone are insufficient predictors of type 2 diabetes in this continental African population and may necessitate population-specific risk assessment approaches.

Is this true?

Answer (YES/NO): NO